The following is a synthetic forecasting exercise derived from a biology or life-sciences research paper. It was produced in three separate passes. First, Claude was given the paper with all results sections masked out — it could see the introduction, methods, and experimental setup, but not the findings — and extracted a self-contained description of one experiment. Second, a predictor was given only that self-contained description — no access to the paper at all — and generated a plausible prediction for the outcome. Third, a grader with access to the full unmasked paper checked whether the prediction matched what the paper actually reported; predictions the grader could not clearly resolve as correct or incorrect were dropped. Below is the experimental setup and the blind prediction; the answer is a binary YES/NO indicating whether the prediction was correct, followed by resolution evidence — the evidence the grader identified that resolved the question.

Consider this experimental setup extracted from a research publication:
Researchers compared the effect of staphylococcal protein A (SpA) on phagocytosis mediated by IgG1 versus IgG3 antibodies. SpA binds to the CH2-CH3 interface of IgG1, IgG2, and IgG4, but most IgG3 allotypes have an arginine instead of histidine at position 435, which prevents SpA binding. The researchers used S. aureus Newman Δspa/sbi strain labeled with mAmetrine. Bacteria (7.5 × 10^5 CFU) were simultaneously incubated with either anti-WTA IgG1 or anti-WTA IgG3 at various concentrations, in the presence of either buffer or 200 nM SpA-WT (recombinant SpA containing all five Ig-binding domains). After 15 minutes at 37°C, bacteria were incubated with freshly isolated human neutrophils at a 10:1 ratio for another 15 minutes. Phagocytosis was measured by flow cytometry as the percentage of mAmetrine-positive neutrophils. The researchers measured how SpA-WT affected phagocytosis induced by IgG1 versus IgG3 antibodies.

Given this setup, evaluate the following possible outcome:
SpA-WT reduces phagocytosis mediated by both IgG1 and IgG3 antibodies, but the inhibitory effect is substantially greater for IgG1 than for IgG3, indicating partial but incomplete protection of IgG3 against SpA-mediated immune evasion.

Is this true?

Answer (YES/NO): NO